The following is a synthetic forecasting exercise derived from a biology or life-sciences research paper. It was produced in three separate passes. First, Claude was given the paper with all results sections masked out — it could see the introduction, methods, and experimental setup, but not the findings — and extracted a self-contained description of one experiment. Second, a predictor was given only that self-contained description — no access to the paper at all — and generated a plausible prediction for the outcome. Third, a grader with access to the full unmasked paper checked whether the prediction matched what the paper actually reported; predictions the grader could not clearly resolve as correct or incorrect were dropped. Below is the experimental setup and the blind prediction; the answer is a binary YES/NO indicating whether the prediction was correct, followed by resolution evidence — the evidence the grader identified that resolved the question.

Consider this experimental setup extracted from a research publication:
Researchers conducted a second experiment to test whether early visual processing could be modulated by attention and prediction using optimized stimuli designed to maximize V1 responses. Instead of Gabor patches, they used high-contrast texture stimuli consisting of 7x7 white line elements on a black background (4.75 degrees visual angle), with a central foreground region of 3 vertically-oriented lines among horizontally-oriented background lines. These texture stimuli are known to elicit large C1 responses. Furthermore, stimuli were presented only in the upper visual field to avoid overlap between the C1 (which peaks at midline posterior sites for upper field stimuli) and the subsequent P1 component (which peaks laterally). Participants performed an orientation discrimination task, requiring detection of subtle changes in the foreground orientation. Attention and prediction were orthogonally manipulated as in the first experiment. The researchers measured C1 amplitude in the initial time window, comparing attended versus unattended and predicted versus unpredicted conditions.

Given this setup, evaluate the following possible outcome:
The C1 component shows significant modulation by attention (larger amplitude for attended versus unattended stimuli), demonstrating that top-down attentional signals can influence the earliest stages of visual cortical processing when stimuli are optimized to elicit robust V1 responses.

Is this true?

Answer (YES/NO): NO